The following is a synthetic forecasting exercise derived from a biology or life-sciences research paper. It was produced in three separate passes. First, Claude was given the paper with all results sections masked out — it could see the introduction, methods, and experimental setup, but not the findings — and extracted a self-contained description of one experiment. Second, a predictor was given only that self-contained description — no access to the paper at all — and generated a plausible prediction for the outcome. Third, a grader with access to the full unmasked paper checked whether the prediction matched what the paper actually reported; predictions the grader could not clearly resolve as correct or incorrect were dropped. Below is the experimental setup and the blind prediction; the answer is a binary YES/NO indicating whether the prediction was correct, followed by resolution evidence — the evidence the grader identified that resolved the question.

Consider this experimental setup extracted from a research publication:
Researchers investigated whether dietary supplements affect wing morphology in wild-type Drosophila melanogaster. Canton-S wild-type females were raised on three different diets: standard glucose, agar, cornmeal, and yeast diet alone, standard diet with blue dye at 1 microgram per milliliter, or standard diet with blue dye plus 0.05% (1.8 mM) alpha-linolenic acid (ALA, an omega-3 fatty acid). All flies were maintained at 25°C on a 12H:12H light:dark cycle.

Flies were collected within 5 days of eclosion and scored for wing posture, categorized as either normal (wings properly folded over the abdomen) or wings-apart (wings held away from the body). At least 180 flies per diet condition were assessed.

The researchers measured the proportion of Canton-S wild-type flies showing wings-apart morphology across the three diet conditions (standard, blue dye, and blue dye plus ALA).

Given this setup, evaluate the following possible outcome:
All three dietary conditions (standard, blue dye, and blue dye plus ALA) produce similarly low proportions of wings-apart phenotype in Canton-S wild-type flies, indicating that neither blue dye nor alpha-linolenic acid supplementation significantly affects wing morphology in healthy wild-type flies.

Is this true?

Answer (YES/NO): YES